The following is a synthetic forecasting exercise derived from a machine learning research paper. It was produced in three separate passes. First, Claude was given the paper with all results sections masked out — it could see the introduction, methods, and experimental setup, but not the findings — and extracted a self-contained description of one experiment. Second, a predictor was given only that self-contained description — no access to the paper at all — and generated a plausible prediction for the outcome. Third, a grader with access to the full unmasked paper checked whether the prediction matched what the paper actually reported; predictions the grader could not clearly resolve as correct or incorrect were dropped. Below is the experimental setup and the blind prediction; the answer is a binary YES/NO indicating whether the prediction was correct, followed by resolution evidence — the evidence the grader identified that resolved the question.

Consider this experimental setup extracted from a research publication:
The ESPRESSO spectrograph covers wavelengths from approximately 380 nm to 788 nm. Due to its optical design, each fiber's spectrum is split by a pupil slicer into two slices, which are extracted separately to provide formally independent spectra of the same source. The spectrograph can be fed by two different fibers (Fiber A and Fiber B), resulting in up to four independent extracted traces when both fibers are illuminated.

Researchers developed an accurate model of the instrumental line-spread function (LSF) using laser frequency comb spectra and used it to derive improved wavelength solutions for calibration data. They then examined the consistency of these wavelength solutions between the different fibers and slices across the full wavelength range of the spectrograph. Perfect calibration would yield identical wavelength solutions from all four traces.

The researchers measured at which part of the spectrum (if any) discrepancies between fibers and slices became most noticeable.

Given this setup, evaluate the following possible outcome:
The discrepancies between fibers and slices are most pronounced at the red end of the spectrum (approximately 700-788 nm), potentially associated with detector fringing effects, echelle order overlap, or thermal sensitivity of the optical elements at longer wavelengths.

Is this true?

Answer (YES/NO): YES